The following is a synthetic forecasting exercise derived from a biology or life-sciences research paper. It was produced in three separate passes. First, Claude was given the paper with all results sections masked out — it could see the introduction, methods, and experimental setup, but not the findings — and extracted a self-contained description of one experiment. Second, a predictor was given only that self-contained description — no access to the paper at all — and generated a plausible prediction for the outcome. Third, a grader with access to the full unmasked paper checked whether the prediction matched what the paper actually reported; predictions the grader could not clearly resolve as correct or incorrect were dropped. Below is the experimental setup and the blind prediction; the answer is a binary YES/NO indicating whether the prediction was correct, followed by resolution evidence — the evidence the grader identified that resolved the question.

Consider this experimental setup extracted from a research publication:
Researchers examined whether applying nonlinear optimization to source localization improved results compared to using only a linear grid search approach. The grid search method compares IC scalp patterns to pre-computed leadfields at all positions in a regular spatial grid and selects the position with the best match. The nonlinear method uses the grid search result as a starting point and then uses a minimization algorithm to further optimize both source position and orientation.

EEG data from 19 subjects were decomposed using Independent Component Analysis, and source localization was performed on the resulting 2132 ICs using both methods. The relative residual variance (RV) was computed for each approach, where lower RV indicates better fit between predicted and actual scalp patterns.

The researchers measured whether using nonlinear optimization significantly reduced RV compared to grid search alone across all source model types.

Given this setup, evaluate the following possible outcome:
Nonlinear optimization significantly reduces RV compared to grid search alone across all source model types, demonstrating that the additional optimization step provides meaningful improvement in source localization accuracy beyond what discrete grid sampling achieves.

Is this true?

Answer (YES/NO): YES